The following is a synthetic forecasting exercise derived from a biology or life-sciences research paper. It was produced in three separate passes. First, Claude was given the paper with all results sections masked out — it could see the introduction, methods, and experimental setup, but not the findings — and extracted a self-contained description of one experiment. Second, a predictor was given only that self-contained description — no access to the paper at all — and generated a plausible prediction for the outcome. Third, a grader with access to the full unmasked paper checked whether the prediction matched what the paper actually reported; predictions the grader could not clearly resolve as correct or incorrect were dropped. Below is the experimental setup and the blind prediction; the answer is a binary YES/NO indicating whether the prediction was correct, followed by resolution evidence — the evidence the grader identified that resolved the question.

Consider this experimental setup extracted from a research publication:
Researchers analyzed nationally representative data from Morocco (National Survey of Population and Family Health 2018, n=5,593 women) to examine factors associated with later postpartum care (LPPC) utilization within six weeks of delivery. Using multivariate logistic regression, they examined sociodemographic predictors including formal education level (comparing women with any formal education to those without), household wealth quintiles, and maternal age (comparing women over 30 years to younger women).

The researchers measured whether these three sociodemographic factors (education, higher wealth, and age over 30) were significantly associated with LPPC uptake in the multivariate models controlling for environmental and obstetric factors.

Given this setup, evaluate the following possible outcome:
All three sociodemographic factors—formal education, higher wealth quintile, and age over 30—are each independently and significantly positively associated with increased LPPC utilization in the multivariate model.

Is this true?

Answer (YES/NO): YES